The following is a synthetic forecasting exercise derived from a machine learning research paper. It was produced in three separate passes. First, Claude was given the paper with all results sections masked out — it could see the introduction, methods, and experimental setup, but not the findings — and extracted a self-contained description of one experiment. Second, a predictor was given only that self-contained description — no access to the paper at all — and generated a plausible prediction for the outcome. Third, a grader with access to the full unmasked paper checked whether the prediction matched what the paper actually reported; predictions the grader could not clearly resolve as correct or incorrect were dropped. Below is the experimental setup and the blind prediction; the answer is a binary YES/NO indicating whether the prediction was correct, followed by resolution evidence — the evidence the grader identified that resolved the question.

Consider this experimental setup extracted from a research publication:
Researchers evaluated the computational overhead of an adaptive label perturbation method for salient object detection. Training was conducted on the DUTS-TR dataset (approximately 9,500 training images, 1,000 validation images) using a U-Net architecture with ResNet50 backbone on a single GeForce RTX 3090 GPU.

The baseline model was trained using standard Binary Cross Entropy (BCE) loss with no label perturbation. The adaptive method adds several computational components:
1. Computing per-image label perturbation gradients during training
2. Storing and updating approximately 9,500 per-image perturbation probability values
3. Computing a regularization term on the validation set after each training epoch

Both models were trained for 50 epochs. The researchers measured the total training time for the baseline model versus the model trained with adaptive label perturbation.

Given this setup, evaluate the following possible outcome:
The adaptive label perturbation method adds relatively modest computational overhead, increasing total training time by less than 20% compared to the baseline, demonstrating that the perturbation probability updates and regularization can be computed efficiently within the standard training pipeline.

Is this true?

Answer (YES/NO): YES